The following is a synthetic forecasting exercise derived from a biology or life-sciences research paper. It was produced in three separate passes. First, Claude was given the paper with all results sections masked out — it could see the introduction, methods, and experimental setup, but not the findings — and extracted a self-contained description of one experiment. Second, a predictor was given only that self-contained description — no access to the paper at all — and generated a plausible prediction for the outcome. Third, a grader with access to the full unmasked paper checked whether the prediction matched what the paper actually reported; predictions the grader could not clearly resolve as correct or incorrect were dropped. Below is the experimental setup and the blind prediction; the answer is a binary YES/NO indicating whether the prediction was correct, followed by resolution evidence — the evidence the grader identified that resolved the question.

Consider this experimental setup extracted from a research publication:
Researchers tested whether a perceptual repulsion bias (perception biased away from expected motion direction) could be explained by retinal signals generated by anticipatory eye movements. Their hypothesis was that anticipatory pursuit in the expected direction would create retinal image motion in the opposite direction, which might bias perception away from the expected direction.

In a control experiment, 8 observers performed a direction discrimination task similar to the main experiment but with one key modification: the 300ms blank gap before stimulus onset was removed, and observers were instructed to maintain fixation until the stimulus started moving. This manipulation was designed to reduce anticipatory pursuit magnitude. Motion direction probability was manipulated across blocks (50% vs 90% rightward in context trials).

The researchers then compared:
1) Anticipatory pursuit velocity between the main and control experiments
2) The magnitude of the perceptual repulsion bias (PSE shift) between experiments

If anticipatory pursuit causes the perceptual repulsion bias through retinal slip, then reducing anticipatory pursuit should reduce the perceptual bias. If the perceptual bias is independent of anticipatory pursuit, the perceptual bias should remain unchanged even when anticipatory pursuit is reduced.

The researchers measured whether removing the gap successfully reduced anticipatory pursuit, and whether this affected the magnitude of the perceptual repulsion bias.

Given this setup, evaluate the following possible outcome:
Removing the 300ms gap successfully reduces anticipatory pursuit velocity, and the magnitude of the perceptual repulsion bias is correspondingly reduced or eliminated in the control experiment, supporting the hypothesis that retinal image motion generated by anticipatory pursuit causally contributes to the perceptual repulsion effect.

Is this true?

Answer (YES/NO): NO